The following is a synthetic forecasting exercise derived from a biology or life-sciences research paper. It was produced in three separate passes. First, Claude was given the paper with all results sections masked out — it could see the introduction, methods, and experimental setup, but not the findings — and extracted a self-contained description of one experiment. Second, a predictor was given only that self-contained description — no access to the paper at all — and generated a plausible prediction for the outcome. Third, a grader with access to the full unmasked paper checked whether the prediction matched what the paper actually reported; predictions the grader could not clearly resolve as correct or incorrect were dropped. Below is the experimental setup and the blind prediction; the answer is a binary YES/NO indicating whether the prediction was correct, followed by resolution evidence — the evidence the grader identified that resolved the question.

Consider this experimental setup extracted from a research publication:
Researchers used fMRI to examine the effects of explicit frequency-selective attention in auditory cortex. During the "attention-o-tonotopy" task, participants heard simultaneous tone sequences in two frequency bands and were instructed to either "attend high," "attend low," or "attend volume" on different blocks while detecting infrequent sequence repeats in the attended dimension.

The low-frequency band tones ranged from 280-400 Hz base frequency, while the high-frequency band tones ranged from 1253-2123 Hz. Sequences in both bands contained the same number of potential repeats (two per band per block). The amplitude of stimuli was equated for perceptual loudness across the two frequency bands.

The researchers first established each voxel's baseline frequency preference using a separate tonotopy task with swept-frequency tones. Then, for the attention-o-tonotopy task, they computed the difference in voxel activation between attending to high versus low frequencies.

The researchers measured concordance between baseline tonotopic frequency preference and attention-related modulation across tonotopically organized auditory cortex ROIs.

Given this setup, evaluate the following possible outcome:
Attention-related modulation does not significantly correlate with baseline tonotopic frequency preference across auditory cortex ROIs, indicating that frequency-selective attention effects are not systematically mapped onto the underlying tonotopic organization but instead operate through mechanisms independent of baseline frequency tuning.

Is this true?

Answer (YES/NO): NO